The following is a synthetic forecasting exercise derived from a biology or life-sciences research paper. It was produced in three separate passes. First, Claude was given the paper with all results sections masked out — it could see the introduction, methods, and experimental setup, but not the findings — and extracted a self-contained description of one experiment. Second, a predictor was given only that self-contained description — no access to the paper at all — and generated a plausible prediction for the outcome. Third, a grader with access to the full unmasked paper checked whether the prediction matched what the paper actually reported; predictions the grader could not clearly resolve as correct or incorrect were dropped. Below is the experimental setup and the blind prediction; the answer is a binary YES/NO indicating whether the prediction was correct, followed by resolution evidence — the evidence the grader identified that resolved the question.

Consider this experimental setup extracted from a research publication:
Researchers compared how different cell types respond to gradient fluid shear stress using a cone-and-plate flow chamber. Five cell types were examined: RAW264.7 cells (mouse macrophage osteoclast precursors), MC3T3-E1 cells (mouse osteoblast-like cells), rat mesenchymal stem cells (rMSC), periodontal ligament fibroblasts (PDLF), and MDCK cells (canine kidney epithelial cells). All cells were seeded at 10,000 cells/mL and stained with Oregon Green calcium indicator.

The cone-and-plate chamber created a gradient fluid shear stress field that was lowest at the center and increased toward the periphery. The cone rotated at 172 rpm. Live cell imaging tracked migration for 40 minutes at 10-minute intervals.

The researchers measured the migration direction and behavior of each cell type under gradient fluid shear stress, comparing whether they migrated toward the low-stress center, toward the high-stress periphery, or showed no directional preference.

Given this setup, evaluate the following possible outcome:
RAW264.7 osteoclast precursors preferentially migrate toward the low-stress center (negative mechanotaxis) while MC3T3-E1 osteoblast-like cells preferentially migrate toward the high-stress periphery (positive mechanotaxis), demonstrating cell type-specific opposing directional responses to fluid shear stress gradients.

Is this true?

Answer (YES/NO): NO